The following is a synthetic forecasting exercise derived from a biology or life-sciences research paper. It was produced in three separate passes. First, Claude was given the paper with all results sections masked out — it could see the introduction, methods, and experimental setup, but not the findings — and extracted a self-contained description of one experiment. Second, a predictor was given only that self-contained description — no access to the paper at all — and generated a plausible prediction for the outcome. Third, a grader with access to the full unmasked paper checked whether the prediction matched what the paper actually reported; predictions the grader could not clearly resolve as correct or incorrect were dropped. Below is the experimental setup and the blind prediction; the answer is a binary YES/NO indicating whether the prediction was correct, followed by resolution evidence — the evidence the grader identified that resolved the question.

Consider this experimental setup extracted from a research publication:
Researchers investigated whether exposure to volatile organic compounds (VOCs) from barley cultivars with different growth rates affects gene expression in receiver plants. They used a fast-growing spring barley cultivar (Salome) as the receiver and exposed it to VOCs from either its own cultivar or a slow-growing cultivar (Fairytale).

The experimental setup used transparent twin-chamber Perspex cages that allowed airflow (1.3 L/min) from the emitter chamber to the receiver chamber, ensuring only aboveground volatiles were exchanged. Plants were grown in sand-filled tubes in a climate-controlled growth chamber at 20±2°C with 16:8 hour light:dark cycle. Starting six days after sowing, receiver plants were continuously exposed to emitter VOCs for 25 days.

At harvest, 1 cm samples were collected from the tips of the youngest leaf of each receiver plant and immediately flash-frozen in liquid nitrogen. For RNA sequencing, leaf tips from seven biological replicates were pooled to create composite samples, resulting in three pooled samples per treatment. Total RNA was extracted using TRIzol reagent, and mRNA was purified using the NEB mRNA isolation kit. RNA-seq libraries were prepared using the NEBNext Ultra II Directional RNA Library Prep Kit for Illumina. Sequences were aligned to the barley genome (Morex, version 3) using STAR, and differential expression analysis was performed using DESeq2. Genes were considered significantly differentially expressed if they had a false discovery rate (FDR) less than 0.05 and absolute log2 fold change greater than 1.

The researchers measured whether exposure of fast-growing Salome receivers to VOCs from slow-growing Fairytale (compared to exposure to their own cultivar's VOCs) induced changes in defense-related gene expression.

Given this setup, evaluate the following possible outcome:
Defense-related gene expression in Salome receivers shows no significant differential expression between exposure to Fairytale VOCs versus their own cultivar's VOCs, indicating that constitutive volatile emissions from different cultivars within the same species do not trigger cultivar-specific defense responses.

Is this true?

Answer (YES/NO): NO